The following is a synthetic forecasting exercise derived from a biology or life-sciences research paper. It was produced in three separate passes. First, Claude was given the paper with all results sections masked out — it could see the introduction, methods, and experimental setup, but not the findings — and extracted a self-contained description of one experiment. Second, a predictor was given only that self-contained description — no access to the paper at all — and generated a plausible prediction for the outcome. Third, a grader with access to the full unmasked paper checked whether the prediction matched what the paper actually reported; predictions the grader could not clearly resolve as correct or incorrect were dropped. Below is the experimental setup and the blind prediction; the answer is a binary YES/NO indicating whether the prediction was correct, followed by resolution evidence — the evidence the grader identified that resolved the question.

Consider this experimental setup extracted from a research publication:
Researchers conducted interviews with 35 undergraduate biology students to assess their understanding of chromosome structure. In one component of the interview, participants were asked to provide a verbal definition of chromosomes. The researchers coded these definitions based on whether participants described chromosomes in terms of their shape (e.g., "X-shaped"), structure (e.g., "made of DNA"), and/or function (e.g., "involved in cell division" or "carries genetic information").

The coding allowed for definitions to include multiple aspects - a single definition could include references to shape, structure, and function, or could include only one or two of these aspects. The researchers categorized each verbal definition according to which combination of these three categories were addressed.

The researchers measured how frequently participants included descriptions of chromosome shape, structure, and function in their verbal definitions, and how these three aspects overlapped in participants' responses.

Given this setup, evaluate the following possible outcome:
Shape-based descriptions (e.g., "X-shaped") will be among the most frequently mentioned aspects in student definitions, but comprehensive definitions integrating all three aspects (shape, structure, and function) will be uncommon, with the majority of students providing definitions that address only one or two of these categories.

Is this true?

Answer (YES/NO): NO